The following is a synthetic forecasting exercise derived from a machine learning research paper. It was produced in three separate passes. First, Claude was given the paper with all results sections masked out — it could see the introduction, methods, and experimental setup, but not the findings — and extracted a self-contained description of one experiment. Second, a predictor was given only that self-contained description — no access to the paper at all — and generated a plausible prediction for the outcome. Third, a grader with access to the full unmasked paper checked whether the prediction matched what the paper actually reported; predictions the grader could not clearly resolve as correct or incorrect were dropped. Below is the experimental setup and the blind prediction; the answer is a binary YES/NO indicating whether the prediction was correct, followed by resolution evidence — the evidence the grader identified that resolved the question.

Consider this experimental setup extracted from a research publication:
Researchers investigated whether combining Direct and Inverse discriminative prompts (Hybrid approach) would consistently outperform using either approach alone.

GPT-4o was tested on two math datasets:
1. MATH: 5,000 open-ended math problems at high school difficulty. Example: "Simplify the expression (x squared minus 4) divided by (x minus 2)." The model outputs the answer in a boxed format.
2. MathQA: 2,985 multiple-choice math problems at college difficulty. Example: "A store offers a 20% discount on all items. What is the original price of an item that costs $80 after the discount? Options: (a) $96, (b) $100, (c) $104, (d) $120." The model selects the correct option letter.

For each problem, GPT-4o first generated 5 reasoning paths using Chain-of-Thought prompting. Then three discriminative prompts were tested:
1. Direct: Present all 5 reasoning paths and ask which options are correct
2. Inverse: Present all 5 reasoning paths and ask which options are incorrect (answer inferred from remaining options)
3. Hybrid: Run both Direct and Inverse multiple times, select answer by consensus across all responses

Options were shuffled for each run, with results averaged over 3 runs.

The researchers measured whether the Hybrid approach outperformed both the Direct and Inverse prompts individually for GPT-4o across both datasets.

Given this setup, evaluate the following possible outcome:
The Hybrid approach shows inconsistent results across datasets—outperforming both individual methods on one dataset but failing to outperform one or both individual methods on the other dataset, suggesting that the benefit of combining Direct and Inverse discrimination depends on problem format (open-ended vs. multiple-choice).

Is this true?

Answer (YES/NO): NO